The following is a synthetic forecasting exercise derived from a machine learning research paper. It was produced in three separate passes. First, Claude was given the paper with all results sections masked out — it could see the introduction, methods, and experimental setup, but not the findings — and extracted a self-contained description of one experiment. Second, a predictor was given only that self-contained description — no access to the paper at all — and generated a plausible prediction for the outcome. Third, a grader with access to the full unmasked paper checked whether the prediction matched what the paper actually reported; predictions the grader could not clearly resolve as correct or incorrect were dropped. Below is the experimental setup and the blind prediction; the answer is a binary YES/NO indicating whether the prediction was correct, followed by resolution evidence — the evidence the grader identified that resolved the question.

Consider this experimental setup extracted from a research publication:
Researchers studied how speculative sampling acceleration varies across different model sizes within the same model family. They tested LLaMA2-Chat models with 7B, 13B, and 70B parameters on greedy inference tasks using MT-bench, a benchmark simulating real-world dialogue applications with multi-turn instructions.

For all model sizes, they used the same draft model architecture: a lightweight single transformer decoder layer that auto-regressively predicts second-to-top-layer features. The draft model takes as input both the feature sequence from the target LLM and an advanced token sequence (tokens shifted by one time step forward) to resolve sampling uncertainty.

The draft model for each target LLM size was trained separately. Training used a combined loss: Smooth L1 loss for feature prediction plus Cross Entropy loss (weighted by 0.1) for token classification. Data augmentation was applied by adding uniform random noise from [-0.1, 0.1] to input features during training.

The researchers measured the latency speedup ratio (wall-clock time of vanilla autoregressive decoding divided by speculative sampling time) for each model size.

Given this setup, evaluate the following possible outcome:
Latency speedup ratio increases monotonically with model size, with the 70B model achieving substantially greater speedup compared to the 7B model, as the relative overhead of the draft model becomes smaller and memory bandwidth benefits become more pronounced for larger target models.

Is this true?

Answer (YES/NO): NO